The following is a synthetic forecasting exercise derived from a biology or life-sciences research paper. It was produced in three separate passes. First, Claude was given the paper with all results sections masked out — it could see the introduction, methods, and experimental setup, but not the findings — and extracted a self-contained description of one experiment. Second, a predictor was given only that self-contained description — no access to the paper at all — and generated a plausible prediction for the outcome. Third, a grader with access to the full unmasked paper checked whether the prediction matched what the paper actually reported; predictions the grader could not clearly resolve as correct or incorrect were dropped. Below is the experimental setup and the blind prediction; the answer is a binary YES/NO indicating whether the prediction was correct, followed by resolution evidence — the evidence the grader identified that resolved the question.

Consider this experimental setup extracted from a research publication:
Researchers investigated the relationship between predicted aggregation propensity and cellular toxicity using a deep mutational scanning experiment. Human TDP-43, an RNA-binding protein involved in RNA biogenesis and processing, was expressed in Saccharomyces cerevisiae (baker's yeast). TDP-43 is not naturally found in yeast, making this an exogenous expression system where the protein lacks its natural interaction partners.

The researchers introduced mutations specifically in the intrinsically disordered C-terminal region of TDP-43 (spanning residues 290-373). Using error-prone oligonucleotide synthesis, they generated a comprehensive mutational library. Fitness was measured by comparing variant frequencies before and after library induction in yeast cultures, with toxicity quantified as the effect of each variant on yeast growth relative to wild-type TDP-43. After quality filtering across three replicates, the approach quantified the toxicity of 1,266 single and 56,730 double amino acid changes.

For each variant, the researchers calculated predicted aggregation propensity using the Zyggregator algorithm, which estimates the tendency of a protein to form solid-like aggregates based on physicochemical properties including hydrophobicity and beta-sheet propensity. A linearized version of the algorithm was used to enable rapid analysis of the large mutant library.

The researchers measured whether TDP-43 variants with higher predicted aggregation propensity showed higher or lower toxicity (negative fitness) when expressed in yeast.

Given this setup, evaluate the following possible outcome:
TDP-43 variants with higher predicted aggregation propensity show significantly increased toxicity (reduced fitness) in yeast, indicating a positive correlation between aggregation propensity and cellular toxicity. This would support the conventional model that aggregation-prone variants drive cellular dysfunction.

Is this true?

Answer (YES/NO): NO